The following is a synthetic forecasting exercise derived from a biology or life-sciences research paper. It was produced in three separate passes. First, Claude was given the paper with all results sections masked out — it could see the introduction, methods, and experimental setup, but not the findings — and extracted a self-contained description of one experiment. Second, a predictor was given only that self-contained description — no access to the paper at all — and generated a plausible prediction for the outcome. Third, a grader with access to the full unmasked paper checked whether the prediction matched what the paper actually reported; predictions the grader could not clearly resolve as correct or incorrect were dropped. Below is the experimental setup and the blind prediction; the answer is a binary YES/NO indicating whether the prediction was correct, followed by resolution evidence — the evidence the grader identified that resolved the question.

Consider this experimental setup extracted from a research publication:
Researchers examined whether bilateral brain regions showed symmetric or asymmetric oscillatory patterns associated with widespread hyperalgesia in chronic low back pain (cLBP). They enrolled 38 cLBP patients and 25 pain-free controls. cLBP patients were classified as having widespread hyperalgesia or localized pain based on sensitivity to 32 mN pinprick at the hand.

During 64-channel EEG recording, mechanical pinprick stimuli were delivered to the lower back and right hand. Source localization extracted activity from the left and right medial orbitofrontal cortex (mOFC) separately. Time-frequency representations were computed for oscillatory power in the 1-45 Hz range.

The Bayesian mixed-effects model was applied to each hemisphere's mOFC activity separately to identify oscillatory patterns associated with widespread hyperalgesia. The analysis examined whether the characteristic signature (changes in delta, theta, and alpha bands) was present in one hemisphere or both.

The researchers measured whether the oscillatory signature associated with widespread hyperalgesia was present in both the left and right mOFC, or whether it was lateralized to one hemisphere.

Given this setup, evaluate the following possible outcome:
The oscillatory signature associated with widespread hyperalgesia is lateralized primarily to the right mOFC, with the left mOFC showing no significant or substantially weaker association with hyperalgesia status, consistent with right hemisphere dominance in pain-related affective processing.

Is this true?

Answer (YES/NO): NO